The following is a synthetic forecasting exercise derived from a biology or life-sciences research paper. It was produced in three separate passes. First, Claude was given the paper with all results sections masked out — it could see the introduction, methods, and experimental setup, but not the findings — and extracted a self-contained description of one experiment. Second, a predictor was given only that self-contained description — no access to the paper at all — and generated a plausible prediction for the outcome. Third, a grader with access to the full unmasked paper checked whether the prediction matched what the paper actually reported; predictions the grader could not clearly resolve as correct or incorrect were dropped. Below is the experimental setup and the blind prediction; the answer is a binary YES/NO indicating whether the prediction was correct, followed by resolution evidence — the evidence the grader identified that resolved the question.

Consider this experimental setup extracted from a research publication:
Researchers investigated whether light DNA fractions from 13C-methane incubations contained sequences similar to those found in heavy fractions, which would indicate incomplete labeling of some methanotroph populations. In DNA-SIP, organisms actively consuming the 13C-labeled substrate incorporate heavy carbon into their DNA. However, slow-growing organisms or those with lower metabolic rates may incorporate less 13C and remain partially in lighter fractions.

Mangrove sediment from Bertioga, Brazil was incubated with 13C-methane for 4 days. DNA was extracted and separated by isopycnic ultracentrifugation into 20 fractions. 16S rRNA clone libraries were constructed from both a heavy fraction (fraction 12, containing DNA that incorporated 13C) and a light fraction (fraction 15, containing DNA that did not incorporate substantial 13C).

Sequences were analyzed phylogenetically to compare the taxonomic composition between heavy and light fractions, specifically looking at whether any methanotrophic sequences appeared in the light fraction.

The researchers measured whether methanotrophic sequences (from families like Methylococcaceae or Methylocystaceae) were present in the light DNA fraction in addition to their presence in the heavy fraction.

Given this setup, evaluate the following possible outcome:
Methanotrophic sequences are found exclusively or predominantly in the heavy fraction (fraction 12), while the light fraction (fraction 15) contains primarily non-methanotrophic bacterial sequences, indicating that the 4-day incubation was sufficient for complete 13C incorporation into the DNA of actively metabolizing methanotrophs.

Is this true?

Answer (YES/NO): YES